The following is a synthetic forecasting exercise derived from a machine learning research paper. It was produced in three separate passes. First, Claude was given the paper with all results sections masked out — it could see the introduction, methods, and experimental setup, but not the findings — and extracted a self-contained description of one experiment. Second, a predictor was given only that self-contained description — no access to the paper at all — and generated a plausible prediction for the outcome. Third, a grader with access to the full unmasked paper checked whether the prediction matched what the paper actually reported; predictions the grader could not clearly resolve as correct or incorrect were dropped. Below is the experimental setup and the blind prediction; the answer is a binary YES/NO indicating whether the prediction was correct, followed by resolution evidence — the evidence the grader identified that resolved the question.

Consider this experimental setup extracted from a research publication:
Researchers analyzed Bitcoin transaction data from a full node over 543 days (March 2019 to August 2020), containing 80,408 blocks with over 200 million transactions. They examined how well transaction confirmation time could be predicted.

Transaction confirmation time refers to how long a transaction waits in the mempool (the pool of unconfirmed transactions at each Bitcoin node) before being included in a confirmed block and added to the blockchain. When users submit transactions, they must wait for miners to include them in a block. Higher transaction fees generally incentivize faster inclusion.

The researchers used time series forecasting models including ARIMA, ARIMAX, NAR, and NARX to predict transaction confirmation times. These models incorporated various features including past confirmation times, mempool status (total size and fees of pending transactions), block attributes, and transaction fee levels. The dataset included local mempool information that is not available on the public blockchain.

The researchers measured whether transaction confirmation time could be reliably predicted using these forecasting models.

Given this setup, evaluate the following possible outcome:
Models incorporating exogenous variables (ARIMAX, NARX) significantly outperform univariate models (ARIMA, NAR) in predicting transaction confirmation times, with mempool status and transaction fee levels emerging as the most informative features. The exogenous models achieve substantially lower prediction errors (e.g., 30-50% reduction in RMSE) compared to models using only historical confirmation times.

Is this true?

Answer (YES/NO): NO